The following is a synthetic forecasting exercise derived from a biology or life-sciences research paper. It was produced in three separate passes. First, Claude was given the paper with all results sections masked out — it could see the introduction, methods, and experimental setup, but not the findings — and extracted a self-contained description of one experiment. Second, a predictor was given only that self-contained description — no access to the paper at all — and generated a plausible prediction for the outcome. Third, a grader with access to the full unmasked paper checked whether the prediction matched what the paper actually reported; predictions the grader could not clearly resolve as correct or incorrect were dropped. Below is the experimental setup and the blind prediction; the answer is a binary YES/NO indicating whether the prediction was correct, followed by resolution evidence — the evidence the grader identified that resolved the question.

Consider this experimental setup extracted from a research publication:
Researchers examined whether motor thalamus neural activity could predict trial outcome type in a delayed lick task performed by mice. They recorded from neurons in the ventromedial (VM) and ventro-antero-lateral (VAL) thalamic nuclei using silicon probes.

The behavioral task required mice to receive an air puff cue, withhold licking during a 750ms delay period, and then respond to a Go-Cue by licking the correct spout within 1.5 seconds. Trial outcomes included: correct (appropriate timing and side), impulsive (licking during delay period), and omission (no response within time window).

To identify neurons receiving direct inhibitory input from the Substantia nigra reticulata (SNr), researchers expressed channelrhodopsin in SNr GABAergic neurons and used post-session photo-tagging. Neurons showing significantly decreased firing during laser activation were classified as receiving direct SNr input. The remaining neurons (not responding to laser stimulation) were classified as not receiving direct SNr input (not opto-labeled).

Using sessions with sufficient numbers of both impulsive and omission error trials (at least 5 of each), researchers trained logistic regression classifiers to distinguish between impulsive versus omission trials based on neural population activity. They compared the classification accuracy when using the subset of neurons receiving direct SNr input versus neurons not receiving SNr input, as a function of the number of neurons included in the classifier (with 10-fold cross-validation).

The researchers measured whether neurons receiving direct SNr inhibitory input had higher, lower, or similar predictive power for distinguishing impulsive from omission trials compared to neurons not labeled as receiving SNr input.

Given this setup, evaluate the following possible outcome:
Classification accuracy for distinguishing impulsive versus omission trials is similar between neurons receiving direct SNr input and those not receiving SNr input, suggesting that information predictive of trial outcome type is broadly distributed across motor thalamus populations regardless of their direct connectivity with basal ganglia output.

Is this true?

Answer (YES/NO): YES